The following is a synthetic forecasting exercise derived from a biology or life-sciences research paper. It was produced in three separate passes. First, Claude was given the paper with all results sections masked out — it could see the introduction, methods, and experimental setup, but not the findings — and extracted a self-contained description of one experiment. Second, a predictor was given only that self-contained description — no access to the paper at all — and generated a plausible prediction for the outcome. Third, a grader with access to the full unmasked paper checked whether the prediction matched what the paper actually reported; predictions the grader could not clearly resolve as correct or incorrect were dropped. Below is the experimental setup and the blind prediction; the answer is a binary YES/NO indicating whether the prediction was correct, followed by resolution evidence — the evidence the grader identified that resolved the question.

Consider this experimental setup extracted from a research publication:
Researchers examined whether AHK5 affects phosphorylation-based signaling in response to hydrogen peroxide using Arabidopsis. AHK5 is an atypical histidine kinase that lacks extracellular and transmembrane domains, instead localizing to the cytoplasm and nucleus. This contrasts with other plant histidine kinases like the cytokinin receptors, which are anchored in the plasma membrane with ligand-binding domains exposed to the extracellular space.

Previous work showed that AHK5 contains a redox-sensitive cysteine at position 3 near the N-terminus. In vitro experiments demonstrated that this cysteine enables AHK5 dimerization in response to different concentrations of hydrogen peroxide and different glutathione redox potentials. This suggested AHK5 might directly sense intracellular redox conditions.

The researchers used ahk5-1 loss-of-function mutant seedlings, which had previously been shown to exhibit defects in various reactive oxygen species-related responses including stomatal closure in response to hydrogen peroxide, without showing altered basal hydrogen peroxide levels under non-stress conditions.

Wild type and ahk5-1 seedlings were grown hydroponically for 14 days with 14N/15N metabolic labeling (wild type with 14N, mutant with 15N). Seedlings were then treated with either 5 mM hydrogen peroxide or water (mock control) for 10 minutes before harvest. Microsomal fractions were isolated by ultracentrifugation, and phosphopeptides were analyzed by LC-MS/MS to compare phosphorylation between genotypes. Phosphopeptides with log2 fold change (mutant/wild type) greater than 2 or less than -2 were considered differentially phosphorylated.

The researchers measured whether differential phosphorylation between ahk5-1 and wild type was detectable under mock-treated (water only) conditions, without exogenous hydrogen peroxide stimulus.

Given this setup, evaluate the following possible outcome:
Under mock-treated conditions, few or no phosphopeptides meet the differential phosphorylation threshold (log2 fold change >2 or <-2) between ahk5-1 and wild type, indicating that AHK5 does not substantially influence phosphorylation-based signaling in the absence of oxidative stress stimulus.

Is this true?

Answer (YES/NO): NO